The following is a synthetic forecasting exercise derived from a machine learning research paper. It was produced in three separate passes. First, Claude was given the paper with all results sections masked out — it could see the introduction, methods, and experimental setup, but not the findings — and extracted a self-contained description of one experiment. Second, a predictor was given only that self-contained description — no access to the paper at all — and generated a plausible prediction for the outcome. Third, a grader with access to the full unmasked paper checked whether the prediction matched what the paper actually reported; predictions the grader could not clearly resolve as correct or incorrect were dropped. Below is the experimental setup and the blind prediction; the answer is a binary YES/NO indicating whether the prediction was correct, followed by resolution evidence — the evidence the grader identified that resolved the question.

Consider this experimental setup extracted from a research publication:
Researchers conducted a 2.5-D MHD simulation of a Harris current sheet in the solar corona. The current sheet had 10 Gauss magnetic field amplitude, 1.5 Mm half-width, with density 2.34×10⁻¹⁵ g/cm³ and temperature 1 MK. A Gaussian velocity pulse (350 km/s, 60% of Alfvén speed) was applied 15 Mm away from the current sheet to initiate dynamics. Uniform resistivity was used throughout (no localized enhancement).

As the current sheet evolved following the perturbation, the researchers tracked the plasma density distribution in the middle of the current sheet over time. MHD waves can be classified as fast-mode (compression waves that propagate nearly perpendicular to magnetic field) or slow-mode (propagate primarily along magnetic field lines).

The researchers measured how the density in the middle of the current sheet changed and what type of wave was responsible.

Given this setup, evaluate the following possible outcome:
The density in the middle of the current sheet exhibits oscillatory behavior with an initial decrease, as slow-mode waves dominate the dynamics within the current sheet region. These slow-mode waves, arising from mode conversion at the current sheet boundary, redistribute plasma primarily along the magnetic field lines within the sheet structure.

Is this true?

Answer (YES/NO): NO